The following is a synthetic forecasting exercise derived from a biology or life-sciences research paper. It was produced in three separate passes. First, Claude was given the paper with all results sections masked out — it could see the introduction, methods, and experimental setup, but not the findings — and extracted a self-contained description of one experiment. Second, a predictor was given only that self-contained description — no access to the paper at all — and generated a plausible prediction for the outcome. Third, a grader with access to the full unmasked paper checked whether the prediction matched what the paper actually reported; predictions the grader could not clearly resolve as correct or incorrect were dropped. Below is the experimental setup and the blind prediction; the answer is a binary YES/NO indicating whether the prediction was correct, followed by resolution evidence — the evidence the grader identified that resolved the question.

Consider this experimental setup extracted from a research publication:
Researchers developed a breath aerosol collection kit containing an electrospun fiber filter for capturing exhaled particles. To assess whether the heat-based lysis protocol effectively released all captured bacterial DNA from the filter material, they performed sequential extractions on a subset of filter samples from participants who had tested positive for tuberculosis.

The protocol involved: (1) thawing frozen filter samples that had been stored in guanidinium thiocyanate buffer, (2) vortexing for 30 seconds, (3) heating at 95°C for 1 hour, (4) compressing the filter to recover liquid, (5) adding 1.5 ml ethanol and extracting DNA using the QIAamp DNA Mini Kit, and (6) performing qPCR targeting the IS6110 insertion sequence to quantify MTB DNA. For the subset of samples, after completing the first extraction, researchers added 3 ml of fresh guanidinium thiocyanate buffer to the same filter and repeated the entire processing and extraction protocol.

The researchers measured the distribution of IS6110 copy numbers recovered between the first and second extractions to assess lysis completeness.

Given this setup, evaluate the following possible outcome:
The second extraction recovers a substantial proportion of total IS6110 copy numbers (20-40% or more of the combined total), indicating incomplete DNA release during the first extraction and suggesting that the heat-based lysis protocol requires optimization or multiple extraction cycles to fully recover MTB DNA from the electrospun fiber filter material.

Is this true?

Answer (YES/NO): YES